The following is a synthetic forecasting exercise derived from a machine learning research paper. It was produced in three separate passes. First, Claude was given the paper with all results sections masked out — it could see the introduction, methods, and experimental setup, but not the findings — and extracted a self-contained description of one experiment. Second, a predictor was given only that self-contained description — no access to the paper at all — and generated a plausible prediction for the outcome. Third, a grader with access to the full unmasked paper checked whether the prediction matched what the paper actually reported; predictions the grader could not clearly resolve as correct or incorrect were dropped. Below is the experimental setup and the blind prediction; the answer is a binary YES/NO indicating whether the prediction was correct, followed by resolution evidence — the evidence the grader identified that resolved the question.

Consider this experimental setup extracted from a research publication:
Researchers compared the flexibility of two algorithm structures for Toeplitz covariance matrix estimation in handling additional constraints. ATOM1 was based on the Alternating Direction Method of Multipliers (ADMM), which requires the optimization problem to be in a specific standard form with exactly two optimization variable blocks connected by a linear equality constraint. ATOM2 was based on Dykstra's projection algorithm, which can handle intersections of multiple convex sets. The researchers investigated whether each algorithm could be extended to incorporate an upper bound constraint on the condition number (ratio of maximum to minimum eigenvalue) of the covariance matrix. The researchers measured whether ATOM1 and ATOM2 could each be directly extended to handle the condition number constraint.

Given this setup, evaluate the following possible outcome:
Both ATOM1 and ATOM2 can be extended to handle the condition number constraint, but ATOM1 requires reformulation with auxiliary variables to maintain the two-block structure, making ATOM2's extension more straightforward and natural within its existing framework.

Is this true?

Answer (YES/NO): NO